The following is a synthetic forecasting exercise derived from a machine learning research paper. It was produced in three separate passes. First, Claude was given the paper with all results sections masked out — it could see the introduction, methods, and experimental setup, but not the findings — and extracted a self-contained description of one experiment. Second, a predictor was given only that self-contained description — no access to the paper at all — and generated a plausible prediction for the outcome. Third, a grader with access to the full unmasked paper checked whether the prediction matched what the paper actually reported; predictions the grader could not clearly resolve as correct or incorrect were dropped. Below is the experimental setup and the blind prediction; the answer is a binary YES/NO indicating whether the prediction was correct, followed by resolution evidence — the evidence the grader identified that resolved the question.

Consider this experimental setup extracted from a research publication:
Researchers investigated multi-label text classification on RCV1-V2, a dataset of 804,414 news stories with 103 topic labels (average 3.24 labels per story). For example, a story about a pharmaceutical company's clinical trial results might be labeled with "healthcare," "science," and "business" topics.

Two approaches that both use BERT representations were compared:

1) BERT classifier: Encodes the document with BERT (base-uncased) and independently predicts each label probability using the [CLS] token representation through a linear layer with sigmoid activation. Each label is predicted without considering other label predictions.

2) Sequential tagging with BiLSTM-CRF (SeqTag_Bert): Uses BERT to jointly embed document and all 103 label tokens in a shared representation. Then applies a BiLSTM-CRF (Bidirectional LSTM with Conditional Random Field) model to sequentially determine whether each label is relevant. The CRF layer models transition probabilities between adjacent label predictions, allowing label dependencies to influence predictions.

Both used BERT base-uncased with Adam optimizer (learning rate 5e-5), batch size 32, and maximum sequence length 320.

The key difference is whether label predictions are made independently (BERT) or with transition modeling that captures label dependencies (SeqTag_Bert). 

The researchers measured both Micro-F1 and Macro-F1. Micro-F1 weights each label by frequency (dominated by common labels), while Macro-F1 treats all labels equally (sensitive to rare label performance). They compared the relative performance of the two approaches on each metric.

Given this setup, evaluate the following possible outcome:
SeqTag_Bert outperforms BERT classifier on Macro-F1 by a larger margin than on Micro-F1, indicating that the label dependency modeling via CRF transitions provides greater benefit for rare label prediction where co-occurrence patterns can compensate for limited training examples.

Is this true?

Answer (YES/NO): YES